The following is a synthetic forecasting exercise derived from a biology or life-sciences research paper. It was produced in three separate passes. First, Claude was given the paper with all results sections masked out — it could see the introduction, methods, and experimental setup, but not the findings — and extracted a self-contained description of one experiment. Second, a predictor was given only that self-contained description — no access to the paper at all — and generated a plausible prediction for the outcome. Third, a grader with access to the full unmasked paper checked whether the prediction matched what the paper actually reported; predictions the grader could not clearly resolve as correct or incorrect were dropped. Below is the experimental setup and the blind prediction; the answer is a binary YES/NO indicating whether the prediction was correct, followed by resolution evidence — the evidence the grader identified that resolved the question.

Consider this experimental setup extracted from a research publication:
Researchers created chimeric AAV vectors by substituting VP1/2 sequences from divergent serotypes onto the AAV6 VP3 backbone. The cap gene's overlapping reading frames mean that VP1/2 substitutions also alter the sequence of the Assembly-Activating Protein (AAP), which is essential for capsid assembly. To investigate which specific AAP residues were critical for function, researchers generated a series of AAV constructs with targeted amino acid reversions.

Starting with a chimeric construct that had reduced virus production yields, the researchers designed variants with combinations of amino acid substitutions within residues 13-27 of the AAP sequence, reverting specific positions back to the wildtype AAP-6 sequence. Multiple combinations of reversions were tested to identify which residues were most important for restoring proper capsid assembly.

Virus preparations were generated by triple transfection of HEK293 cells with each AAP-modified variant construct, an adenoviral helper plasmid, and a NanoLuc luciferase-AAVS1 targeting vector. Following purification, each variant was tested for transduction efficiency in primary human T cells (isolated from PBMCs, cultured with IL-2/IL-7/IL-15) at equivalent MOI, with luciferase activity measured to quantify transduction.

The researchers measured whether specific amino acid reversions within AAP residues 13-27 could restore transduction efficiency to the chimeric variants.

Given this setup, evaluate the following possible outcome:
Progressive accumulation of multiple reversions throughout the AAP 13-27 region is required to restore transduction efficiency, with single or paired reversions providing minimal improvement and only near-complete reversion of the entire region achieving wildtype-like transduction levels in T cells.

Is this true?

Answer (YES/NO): NO